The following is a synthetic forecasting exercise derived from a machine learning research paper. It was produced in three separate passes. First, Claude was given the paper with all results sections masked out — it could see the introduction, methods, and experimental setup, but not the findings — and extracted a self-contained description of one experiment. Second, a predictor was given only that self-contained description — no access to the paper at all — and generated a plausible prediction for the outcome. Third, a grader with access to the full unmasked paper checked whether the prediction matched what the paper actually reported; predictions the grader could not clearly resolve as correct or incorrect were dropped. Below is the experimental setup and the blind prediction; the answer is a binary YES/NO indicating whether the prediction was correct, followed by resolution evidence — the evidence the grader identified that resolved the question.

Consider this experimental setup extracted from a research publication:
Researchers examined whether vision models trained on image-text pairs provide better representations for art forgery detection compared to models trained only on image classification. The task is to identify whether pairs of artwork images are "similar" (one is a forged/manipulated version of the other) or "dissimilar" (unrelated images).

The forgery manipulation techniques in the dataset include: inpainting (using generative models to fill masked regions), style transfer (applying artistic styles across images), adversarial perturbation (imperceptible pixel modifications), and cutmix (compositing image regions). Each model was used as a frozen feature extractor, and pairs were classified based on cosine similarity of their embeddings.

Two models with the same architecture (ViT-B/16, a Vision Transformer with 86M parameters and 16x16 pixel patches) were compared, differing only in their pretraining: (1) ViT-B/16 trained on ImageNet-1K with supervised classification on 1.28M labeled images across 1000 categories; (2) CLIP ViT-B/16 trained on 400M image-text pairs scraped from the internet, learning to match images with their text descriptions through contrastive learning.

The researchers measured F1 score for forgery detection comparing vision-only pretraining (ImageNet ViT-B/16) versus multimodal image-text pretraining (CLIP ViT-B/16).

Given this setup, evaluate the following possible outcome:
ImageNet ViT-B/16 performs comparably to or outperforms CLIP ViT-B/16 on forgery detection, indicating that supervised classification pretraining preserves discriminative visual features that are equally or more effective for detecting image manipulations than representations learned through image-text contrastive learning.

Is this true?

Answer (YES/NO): NO